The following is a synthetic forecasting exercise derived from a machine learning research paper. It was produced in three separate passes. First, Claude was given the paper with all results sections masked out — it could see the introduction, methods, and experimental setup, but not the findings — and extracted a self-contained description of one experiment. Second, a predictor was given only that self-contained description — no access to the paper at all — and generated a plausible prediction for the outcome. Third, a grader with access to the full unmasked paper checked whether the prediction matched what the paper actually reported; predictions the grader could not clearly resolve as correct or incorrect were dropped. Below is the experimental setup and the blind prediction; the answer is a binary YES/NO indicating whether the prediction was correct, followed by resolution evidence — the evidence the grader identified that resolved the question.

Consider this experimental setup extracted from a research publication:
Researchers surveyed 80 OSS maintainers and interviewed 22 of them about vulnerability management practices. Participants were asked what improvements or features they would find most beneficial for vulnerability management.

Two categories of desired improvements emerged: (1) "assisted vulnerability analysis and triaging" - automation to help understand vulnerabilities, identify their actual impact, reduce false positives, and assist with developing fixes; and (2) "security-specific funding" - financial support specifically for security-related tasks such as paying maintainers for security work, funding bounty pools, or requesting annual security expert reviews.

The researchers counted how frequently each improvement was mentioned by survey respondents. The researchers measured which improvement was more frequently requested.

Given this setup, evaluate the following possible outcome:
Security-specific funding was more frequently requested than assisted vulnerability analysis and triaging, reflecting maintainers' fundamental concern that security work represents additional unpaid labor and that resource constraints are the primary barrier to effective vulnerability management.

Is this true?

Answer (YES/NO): NO